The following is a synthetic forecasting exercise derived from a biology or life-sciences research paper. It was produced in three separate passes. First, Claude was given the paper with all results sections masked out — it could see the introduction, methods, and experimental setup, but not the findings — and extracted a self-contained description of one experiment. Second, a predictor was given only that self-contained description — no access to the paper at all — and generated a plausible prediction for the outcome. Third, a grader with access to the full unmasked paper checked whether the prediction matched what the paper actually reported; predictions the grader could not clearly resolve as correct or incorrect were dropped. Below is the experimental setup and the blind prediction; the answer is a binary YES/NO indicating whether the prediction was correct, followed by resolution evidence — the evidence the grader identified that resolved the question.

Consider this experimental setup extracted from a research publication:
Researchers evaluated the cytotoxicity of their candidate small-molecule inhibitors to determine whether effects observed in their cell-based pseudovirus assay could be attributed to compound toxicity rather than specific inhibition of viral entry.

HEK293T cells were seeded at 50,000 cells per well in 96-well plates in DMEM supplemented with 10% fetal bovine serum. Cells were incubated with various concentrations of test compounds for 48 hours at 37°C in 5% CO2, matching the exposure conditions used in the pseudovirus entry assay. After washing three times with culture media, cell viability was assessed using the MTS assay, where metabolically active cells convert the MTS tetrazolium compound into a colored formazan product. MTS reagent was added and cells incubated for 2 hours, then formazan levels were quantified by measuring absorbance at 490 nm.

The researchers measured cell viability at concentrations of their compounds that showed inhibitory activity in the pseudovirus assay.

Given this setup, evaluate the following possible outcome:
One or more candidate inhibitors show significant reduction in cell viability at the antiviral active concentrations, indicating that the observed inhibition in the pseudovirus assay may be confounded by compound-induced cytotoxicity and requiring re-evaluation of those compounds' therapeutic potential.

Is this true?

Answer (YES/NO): NO